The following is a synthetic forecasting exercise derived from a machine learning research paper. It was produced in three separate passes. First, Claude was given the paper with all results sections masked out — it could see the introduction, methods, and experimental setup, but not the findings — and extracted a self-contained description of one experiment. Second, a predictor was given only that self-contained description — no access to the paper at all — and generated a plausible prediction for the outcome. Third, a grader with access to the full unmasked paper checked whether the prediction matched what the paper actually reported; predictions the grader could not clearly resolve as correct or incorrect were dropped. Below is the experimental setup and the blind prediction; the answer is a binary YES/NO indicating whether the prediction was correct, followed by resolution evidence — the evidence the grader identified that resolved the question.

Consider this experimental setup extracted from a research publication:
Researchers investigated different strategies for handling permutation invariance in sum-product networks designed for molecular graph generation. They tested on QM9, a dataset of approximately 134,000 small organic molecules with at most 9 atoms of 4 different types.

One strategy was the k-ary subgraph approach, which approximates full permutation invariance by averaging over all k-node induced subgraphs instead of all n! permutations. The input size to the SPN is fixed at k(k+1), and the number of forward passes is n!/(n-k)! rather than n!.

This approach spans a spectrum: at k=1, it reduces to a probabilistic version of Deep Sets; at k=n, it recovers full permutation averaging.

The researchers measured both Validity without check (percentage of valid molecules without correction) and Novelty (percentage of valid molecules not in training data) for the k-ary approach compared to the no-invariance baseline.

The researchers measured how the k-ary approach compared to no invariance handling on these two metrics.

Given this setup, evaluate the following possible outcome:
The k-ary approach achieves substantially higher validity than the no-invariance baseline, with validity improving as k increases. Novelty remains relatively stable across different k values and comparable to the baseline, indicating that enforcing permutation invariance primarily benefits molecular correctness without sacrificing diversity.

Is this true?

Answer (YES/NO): NO